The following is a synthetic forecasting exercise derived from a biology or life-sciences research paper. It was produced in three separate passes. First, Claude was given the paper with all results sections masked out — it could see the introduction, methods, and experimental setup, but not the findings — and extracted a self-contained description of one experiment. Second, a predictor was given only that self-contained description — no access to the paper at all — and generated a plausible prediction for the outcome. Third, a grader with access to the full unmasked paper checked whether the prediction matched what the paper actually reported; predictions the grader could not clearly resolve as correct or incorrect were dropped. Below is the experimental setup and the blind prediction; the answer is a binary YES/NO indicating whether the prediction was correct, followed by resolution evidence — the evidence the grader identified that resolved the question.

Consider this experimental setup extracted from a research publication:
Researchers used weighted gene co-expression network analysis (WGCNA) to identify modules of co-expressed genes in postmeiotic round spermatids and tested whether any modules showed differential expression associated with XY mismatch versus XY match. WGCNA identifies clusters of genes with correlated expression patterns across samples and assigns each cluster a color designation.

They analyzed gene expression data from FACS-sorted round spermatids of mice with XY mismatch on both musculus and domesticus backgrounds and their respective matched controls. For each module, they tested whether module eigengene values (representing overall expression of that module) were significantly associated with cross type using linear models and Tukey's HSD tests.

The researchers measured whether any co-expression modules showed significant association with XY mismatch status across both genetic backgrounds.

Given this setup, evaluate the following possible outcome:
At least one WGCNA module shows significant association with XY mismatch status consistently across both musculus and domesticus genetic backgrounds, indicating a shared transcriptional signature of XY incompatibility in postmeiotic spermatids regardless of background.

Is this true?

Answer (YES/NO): NO